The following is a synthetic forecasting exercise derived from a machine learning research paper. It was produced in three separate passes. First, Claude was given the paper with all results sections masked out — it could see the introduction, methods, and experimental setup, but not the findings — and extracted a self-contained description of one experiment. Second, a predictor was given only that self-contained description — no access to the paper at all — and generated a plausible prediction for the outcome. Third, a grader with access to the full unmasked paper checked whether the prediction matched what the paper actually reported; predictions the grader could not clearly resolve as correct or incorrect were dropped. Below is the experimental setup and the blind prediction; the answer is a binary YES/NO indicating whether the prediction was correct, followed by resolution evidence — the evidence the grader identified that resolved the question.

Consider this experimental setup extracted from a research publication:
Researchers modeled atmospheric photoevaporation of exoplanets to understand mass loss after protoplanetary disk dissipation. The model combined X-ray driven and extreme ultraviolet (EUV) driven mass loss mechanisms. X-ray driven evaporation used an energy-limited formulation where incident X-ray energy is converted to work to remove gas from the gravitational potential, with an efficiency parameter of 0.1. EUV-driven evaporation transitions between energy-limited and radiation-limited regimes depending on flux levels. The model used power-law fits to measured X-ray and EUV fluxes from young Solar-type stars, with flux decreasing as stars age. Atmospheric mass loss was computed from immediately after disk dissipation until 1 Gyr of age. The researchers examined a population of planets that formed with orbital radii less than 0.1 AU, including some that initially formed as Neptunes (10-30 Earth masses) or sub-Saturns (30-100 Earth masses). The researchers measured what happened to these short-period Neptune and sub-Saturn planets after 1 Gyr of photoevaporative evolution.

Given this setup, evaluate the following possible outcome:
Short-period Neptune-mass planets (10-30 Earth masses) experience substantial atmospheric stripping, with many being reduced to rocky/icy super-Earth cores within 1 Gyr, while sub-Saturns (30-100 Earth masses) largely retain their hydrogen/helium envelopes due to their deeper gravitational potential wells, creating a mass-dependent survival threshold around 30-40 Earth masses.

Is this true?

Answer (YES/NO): NO